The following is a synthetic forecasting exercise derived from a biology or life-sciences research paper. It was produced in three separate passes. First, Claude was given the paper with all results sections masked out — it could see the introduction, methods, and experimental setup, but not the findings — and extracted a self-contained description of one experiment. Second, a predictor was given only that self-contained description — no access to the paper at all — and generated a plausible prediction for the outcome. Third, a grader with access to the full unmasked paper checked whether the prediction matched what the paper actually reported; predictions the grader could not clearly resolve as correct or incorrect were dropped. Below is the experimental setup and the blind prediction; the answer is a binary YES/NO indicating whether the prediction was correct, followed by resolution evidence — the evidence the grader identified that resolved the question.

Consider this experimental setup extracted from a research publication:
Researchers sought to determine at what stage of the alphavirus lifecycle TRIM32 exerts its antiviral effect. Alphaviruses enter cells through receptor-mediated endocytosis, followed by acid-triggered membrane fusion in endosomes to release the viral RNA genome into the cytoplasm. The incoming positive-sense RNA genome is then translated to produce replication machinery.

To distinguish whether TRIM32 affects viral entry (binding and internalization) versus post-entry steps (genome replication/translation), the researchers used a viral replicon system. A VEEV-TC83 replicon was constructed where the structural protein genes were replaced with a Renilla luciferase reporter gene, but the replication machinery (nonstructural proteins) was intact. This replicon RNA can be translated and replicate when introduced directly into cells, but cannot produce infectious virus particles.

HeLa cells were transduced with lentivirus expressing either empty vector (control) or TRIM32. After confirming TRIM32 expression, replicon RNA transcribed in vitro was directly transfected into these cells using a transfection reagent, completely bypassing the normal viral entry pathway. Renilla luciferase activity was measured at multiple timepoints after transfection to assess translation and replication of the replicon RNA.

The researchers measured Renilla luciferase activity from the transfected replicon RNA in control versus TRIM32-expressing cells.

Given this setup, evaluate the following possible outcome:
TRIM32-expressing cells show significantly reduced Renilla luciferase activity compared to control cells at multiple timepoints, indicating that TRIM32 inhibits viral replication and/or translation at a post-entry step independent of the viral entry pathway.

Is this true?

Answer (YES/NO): NO